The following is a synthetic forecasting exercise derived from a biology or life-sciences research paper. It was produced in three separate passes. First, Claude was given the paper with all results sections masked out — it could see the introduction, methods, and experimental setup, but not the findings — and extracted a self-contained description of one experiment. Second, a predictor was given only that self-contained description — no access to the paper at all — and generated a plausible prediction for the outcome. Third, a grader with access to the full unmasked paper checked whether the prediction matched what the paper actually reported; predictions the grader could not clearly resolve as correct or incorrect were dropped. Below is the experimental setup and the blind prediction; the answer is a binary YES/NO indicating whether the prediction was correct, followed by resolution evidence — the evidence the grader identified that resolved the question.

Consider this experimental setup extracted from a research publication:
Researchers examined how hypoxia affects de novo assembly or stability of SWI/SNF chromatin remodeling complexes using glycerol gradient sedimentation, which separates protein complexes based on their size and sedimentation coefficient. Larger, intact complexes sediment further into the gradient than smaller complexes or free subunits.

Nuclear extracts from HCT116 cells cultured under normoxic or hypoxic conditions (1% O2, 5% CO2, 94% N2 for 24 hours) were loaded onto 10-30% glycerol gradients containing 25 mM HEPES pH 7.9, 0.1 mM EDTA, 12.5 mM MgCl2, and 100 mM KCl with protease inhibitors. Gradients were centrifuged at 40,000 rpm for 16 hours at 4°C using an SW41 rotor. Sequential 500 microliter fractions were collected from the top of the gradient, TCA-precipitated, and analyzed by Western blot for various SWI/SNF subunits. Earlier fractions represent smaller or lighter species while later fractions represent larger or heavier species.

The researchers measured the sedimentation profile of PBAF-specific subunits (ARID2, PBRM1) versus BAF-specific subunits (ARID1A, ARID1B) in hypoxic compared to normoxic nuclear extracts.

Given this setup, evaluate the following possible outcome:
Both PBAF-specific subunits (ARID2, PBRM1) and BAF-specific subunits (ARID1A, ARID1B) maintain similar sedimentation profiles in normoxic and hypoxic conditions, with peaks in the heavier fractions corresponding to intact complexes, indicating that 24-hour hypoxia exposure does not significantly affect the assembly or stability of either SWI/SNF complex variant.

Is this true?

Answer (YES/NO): NO